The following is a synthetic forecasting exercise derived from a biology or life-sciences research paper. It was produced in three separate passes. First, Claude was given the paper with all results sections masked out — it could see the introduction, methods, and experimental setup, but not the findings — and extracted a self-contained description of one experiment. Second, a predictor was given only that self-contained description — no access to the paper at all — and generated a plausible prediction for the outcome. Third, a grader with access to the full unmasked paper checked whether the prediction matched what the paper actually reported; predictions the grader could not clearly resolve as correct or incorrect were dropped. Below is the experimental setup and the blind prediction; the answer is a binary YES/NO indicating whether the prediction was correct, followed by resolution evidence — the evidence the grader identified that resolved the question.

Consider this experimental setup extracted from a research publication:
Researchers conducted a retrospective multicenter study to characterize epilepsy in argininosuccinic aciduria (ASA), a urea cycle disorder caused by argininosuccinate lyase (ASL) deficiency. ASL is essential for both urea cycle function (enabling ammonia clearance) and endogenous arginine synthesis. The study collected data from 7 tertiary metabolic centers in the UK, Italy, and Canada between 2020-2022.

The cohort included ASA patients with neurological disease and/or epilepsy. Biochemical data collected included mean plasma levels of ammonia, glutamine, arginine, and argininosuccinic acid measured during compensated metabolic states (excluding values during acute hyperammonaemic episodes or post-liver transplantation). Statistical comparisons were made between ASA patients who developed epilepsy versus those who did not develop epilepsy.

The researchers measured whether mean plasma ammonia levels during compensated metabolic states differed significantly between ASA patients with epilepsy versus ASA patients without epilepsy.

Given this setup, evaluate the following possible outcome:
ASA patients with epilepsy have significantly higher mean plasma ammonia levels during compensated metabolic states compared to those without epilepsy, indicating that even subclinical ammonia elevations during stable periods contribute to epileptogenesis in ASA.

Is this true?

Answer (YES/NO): NO